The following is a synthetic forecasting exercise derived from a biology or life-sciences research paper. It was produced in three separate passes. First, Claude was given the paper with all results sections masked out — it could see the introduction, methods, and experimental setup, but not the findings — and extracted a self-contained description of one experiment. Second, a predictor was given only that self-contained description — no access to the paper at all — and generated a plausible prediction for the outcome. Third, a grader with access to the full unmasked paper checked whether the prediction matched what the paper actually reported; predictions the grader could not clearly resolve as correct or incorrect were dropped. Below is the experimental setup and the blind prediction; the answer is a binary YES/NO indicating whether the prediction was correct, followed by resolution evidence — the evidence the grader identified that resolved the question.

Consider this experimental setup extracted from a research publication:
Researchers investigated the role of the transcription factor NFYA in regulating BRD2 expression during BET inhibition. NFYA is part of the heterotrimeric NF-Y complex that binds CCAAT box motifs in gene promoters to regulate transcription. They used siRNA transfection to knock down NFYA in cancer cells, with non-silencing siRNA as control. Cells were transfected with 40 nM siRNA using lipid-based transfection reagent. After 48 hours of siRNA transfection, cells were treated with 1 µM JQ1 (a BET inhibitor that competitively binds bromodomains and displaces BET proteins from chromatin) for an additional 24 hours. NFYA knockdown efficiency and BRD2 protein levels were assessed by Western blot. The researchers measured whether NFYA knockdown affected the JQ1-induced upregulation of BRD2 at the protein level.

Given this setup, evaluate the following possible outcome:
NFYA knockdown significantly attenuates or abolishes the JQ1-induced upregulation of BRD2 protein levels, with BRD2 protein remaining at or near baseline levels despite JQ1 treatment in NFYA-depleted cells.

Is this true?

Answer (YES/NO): YES